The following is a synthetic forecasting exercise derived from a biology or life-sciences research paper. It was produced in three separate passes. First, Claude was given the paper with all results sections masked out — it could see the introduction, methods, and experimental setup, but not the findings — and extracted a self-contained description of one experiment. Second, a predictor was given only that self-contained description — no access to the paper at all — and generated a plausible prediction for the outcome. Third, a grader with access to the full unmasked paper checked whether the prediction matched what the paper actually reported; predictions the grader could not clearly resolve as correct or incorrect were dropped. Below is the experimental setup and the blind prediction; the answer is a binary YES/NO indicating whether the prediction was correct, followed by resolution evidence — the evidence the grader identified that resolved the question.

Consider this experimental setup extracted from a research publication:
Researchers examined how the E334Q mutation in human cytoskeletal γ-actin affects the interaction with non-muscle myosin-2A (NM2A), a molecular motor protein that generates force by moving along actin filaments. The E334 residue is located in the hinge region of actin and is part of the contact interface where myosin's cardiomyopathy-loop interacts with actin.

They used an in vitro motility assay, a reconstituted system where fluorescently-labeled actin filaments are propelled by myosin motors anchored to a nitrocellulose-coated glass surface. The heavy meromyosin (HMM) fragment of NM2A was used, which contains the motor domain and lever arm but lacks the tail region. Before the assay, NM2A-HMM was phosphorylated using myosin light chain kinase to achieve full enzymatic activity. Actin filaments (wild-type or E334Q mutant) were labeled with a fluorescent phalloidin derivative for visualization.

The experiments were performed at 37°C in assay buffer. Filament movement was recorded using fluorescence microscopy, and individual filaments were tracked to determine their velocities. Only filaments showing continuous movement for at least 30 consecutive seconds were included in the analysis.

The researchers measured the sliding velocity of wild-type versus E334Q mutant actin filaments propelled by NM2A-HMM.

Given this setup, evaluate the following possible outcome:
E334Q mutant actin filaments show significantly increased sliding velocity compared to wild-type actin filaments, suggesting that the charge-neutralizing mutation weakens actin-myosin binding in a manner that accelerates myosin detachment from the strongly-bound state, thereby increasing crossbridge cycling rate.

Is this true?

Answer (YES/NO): NO